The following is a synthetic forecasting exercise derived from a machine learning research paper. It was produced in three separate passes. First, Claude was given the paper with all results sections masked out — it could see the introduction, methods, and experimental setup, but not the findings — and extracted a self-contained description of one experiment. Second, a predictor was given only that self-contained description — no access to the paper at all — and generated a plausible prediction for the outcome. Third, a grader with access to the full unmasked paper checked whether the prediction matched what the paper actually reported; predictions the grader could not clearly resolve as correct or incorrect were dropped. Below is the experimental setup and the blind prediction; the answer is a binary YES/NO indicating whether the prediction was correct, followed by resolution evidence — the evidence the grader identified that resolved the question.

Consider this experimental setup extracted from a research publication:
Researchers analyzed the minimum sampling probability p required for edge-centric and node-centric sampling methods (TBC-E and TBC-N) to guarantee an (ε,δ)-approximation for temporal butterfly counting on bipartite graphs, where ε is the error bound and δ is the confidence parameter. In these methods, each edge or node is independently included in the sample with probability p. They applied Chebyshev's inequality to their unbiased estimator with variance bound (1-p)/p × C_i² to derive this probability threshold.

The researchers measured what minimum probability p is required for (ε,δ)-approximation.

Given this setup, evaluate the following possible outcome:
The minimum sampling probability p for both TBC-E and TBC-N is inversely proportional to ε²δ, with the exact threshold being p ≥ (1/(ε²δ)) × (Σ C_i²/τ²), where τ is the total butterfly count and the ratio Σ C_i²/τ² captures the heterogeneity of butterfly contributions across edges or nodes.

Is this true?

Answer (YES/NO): NO